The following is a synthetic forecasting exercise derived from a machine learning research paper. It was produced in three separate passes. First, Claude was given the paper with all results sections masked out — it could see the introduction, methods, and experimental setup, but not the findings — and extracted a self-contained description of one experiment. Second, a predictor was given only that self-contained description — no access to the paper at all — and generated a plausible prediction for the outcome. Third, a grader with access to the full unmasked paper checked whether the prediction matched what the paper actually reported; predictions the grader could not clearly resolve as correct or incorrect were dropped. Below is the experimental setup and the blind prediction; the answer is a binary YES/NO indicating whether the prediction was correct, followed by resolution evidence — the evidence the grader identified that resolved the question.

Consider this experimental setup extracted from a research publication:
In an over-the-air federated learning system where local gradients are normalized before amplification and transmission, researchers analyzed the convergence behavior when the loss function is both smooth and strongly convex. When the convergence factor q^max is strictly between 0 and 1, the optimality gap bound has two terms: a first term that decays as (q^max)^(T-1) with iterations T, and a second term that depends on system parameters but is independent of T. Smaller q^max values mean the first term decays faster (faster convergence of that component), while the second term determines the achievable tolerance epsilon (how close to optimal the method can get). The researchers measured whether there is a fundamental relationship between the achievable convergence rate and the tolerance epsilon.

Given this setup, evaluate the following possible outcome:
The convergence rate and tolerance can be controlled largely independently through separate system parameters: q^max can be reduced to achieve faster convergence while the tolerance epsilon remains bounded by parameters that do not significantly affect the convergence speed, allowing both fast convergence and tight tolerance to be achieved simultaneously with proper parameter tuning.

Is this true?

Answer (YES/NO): NO